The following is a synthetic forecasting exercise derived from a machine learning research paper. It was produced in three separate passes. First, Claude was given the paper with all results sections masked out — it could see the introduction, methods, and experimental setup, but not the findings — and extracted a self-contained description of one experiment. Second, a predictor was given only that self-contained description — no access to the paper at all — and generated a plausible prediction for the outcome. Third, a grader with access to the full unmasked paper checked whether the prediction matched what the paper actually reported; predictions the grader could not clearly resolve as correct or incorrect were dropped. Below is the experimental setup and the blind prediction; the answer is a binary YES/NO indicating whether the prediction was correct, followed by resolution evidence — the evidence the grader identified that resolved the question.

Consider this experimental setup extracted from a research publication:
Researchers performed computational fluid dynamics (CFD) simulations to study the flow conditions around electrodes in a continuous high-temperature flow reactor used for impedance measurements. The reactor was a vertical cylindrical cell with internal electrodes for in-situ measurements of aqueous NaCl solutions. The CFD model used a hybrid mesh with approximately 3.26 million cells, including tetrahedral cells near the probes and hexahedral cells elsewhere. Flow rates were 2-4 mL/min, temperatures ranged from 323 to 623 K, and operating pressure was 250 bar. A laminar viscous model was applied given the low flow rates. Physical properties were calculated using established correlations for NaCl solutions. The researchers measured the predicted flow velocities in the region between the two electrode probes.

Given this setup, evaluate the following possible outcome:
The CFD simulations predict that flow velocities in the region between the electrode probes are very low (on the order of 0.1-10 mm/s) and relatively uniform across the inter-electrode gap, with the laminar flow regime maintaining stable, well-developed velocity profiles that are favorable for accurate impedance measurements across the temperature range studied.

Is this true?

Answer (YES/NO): NO